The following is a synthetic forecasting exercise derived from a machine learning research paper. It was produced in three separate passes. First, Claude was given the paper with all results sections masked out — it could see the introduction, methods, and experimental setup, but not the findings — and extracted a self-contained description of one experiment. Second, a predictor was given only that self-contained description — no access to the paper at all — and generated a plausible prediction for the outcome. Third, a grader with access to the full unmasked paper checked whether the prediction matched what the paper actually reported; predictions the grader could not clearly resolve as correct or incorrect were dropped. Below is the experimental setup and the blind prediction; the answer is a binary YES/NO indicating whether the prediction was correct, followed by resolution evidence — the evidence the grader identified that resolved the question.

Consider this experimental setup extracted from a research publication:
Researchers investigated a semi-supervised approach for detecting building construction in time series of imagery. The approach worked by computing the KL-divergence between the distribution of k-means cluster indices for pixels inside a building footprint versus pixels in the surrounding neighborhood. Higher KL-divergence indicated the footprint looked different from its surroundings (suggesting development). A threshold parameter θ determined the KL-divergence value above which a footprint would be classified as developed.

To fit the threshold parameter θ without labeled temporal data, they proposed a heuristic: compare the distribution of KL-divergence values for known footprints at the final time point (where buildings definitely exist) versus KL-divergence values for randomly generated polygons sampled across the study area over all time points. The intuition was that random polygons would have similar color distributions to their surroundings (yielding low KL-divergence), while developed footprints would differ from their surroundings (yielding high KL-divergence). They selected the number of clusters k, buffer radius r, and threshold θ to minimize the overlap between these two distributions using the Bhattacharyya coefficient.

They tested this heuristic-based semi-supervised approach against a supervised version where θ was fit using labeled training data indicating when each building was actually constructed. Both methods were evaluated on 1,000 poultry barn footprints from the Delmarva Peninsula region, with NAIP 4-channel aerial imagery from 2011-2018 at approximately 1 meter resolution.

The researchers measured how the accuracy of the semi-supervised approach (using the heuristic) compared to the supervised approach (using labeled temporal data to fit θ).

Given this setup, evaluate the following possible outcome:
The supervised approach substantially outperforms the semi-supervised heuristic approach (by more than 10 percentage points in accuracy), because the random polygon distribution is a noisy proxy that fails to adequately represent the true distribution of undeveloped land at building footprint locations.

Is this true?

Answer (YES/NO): NO